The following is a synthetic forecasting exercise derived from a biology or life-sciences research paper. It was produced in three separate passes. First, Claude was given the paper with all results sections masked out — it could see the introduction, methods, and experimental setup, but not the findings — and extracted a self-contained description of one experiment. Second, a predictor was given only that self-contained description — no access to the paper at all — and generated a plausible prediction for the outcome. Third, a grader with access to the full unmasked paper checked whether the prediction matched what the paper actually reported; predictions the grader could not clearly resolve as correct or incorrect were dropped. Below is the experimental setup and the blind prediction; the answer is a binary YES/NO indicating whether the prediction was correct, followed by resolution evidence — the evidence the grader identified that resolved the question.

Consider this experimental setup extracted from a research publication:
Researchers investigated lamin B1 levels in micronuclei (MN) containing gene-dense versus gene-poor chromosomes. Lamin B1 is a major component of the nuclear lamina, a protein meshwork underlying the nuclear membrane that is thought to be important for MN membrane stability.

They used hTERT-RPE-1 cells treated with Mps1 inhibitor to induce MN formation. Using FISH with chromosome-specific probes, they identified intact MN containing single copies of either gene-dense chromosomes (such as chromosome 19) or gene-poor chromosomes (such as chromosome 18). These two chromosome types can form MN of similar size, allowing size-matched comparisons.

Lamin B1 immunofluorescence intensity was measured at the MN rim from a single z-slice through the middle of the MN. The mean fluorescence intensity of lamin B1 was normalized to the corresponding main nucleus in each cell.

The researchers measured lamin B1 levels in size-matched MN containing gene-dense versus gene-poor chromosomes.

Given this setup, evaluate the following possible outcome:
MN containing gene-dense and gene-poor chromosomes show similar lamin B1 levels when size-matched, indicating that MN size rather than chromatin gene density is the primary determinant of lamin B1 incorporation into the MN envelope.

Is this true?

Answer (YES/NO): YES